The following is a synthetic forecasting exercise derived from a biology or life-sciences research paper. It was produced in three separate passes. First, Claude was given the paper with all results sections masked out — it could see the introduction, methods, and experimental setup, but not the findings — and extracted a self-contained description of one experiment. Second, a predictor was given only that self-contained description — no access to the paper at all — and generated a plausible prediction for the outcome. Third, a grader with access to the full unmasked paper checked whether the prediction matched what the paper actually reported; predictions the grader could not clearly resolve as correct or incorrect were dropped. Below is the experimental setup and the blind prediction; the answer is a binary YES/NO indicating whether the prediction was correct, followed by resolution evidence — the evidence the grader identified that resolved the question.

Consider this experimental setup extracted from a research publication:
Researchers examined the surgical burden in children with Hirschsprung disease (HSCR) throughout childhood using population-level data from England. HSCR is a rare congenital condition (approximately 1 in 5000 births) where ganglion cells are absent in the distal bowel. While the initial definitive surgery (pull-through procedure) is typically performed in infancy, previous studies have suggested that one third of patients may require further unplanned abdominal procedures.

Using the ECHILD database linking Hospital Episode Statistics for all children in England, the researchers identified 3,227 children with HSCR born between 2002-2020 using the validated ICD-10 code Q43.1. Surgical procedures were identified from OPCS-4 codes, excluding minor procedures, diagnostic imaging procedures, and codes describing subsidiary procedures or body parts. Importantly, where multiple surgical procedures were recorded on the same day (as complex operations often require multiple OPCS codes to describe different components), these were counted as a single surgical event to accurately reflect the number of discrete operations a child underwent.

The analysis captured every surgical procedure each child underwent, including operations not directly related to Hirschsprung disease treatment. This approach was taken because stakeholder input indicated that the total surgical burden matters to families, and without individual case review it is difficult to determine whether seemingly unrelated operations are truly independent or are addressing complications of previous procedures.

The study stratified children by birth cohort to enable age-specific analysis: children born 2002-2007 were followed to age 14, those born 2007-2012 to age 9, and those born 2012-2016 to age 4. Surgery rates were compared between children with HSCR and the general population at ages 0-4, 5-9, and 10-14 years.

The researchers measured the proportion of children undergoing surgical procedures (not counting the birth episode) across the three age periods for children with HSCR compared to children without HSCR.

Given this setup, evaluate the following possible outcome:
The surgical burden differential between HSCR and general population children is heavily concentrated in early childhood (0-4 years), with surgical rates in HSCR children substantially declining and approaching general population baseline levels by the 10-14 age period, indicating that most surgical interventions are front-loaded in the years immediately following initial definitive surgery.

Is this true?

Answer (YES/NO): NO